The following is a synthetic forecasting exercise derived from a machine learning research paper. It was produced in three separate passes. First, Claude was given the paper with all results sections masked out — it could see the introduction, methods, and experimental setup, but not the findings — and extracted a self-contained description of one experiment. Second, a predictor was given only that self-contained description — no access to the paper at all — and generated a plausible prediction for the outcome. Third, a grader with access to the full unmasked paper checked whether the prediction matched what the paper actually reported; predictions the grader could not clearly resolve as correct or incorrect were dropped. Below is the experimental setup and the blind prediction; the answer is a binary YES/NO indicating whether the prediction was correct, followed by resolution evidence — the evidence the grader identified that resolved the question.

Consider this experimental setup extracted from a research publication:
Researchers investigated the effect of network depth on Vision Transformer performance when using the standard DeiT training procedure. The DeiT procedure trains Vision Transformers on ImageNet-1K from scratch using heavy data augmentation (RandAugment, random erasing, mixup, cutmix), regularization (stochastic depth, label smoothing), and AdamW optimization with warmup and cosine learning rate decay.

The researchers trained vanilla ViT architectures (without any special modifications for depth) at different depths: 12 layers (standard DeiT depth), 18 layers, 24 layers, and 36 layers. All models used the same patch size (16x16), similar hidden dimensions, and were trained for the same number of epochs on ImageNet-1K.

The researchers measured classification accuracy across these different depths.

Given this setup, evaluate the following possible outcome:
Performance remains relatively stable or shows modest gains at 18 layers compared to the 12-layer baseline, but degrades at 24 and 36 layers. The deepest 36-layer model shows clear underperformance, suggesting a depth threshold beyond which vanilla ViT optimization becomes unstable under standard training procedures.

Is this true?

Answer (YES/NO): YES